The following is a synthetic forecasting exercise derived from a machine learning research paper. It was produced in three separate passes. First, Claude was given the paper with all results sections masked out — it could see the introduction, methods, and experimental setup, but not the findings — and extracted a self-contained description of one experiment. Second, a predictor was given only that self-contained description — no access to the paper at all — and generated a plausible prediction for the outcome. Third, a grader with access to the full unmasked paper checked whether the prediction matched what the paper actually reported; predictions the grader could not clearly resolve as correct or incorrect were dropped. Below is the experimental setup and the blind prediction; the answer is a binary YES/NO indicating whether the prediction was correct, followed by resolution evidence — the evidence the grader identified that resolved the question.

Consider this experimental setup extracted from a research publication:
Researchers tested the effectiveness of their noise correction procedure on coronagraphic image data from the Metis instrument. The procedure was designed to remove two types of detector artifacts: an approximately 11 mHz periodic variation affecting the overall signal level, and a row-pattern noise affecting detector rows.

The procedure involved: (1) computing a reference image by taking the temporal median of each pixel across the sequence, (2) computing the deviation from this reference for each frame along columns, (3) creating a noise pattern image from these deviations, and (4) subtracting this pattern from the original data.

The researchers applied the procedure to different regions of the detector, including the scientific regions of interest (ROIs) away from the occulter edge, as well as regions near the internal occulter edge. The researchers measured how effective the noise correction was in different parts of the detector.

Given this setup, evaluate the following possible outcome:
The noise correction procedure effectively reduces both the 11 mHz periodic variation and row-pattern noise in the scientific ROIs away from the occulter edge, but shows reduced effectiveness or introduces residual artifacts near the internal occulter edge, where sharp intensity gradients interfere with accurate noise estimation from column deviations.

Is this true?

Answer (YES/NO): NO